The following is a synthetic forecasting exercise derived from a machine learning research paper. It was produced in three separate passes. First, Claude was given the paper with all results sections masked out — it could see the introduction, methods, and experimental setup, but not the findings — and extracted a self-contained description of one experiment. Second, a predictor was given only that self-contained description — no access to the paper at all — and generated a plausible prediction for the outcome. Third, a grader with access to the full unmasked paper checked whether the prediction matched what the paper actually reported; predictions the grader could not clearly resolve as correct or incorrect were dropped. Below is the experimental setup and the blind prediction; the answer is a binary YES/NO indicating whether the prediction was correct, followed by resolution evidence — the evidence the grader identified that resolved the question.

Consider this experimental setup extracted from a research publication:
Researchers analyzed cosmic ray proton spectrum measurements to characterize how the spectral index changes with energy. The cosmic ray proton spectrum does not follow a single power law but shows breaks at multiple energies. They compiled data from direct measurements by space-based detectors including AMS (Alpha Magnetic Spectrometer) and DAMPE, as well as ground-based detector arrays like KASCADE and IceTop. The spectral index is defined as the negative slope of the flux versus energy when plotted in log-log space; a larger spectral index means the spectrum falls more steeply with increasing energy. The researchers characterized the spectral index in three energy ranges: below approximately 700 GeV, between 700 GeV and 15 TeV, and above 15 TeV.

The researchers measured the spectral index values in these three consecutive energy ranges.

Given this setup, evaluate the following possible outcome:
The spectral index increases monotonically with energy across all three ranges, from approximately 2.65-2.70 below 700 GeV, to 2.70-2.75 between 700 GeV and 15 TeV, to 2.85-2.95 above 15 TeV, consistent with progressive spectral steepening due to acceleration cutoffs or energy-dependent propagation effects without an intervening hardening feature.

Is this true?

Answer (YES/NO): NO